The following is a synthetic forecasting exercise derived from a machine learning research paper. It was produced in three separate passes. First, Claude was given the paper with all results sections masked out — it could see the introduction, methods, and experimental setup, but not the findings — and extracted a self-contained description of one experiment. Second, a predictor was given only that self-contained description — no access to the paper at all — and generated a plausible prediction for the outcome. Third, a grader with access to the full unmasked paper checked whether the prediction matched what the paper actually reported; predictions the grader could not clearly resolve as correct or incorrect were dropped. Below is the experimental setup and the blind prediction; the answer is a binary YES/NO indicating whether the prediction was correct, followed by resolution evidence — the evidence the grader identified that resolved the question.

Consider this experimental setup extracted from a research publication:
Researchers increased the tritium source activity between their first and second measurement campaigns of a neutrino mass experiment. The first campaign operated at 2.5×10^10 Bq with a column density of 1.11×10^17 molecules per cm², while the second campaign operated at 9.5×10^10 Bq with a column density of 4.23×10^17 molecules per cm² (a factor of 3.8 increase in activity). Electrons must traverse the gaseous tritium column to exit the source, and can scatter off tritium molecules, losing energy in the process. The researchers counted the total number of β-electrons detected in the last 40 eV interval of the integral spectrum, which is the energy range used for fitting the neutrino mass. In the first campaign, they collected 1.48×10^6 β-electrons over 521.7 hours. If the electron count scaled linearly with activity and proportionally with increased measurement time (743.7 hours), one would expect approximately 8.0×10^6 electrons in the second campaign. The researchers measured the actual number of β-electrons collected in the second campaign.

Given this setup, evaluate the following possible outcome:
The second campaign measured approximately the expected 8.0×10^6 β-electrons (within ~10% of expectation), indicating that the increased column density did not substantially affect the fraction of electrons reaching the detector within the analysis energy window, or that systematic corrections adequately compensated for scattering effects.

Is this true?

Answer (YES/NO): NO